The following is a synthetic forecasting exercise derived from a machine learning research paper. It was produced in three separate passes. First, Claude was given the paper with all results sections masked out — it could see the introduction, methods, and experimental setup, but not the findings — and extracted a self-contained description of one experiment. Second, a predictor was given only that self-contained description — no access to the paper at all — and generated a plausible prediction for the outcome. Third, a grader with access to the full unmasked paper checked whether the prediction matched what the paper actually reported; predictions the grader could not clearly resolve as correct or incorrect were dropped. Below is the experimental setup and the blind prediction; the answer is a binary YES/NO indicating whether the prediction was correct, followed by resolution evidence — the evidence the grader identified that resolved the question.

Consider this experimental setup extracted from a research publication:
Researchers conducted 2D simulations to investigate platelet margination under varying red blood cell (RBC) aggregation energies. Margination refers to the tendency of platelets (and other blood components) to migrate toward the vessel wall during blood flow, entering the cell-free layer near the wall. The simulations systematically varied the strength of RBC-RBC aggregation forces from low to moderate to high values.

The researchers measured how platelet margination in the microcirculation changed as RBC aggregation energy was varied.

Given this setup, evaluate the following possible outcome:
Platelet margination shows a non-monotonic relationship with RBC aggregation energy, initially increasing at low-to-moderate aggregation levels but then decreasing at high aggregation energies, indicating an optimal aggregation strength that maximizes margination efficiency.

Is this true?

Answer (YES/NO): YES